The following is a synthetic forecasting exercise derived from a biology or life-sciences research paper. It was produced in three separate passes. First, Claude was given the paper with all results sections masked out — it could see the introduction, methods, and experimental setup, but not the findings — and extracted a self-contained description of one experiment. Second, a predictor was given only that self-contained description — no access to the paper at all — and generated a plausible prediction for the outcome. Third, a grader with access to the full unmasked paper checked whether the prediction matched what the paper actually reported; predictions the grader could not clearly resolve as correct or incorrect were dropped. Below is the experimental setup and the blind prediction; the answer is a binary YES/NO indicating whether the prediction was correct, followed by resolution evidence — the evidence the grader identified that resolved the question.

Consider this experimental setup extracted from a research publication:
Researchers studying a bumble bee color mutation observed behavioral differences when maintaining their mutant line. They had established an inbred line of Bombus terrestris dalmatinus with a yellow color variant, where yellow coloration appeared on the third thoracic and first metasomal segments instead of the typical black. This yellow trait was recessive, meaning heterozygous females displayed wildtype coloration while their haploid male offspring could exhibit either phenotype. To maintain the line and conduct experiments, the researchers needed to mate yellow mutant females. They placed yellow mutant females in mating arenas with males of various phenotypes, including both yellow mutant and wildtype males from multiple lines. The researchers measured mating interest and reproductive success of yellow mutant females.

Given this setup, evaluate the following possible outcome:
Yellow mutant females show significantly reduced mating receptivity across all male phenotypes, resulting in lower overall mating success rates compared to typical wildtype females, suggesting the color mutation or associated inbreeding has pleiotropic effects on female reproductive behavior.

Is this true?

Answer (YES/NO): YES